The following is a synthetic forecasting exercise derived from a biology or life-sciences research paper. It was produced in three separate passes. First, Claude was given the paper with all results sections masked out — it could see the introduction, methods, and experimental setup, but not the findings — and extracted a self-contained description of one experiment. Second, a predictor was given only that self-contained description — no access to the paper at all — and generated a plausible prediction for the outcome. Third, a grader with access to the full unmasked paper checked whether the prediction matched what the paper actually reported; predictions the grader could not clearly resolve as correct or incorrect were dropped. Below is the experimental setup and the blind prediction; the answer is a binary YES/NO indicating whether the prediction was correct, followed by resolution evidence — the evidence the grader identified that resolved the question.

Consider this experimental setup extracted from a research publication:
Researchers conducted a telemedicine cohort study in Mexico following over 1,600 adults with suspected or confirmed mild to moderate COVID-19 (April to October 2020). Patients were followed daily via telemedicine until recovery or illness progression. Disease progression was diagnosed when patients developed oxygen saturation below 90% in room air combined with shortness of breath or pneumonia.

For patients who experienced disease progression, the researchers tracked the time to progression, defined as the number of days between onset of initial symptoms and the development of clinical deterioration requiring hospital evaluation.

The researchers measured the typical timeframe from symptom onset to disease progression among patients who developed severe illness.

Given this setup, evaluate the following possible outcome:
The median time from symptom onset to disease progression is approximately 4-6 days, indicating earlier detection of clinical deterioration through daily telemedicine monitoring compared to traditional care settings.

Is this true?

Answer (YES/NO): NO